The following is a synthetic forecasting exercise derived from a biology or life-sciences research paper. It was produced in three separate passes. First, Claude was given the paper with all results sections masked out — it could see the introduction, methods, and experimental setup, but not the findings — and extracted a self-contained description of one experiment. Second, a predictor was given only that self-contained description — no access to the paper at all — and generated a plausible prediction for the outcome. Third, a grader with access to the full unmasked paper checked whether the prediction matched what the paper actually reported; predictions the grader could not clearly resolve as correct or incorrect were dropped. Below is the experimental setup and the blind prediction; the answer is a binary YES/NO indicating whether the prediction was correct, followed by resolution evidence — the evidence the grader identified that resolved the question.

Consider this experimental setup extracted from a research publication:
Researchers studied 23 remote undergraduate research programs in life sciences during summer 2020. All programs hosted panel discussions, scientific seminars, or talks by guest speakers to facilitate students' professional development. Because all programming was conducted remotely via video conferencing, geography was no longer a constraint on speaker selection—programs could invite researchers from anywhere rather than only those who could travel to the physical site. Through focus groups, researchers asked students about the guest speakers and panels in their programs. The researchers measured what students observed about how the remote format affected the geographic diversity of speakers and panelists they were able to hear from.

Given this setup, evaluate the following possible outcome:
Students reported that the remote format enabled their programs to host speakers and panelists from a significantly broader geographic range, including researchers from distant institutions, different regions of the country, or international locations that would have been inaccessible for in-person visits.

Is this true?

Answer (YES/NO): YES